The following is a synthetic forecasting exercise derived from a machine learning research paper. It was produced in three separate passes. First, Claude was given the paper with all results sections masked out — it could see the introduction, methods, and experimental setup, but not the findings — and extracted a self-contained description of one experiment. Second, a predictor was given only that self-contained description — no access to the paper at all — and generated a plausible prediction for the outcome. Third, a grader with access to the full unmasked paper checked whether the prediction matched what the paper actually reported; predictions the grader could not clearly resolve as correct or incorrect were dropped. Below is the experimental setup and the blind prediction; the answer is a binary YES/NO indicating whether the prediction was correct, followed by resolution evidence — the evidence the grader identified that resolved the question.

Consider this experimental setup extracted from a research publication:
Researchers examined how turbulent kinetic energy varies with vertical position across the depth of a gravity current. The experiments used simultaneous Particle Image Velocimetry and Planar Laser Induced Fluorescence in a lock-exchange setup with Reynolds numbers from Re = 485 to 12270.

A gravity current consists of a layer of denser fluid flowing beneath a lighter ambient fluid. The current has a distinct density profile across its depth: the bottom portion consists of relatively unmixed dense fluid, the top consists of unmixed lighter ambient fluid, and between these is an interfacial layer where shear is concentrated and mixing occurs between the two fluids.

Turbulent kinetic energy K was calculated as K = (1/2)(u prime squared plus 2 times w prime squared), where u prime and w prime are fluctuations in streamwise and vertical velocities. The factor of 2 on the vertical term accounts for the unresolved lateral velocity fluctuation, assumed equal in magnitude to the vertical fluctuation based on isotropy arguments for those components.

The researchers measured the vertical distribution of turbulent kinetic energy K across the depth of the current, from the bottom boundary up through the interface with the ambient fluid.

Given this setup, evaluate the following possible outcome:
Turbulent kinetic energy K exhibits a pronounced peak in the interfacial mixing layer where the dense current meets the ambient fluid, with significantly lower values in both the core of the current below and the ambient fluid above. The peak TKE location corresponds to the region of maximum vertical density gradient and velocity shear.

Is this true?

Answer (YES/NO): YES